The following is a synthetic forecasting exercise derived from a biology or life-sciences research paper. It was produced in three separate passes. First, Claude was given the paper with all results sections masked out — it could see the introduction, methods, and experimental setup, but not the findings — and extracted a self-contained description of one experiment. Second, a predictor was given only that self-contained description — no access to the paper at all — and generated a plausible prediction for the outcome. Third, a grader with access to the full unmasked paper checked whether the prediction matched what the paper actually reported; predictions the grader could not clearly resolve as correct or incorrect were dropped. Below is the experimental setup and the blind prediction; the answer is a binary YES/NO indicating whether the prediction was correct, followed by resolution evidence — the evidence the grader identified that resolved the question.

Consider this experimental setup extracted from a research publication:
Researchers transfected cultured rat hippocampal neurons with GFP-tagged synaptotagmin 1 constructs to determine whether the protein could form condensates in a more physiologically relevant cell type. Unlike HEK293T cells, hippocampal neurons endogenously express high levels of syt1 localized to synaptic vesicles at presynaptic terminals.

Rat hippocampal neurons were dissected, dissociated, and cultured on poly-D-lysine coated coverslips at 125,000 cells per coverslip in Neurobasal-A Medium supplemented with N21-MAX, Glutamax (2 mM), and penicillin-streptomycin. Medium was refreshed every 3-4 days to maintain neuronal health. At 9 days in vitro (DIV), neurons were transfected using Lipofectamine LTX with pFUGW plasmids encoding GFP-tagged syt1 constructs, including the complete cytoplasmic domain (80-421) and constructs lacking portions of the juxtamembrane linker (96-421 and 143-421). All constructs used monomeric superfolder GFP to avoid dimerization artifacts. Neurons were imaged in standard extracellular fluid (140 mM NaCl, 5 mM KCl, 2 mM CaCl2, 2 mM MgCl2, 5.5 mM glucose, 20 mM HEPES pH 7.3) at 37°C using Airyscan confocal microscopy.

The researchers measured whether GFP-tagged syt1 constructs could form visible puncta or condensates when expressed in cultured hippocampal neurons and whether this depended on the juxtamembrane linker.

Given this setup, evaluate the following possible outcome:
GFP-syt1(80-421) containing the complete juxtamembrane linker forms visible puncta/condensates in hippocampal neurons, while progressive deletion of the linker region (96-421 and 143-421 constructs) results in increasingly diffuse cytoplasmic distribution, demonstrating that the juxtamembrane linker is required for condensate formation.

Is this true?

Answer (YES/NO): YES